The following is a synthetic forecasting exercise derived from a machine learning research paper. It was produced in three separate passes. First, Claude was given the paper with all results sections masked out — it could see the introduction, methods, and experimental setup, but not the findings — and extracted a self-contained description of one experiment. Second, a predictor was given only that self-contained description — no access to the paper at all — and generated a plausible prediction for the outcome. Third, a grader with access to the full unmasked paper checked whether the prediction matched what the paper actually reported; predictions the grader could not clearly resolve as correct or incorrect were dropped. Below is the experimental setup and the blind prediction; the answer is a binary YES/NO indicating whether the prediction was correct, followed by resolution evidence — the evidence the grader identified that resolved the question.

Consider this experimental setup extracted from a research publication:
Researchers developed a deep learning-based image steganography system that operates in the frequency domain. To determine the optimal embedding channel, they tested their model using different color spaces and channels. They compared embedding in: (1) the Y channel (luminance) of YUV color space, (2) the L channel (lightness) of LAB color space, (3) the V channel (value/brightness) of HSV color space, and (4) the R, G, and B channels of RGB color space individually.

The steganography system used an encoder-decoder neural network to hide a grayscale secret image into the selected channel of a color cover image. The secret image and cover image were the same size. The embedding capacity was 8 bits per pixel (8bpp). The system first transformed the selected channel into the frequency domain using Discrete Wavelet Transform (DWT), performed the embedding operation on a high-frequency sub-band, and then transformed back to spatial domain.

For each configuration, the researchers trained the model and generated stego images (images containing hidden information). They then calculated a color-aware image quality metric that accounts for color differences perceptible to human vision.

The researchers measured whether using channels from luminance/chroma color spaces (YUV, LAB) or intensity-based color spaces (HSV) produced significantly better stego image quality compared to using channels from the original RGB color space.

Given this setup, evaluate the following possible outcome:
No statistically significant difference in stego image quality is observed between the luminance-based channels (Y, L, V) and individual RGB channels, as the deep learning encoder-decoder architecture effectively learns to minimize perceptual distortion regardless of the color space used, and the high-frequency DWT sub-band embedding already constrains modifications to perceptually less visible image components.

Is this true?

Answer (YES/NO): NO